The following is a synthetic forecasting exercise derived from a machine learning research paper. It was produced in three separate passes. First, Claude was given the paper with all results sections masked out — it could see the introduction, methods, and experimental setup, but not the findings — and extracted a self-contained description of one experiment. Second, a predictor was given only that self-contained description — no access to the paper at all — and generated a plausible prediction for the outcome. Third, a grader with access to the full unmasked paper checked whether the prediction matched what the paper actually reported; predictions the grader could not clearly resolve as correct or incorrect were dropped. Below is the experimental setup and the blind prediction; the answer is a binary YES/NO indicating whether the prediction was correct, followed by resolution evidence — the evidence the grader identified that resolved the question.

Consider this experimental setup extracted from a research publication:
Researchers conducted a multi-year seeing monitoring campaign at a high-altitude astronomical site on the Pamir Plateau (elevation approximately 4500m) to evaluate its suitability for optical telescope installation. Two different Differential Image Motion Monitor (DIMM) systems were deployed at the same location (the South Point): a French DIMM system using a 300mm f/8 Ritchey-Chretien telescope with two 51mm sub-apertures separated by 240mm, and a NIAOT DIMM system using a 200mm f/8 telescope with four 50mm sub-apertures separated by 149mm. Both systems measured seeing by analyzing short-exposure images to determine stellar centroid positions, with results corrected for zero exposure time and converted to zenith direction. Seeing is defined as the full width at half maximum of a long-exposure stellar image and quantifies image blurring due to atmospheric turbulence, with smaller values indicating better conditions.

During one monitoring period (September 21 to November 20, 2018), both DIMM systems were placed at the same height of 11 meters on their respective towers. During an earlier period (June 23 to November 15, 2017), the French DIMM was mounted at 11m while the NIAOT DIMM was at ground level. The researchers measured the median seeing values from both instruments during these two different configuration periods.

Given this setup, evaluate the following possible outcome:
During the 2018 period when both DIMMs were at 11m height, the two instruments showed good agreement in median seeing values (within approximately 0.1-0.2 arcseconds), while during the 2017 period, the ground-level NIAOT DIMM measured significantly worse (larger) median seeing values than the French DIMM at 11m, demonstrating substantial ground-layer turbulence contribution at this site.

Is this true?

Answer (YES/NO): YES